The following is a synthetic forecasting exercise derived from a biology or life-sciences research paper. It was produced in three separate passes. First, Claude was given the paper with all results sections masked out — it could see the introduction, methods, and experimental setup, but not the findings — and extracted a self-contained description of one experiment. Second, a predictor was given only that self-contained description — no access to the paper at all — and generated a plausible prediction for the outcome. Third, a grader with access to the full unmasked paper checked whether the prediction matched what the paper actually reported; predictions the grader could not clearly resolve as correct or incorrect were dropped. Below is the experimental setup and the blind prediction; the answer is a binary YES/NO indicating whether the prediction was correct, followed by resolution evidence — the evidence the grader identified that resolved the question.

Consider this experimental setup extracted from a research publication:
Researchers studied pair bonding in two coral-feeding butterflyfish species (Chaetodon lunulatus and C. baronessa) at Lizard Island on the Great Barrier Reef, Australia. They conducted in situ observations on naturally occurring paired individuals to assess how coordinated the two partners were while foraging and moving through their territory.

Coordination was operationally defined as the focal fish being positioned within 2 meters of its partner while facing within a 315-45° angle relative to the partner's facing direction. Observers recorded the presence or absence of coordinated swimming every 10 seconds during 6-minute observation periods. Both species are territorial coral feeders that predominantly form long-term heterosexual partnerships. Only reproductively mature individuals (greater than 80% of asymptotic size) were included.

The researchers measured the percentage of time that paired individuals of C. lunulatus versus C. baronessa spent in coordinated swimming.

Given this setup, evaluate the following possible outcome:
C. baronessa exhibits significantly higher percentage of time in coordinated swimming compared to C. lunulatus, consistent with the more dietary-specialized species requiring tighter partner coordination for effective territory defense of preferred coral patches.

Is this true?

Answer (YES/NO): NO